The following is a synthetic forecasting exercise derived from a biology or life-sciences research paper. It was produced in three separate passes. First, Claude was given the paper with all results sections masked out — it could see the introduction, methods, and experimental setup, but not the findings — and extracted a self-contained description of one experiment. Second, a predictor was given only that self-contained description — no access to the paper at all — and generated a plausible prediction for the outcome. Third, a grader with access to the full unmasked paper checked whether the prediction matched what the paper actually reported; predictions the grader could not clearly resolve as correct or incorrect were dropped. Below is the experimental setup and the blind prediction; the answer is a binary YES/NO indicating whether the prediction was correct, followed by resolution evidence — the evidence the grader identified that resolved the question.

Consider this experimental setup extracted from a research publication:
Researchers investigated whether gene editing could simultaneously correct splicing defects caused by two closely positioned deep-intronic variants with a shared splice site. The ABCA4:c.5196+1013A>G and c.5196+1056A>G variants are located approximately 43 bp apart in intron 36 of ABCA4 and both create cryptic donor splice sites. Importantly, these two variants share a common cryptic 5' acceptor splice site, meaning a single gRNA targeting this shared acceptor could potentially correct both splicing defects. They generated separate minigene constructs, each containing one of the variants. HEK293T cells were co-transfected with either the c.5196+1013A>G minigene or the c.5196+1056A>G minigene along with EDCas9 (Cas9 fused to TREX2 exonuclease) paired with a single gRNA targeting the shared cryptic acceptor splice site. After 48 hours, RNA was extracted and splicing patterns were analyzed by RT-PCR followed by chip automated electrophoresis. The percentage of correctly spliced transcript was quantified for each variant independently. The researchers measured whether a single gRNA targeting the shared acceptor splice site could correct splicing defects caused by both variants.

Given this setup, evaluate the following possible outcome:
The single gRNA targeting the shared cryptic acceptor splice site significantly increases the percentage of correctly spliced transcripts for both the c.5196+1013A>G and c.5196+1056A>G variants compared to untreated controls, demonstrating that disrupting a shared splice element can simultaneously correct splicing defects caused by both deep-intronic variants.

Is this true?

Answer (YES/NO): YES